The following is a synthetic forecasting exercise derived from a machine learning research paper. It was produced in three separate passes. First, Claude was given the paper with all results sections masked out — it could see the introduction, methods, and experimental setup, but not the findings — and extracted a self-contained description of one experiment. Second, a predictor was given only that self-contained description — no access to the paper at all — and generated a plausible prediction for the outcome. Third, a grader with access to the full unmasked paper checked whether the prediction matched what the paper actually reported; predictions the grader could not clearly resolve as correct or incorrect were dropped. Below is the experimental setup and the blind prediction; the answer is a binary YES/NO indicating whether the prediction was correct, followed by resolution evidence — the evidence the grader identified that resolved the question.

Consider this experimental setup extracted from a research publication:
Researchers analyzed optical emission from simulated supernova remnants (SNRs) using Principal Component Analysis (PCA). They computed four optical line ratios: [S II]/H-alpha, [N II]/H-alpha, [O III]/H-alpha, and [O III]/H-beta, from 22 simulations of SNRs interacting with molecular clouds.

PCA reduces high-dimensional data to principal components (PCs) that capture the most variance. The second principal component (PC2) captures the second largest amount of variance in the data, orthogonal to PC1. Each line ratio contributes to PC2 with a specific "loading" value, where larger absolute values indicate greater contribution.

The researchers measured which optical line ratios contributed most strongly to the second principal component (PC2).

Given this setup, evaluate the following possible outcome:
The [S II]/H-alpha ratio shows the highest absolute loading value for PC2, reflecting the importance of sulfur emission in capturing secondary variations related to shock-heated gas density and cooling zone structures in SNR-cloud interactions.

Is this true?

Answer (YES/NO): NO